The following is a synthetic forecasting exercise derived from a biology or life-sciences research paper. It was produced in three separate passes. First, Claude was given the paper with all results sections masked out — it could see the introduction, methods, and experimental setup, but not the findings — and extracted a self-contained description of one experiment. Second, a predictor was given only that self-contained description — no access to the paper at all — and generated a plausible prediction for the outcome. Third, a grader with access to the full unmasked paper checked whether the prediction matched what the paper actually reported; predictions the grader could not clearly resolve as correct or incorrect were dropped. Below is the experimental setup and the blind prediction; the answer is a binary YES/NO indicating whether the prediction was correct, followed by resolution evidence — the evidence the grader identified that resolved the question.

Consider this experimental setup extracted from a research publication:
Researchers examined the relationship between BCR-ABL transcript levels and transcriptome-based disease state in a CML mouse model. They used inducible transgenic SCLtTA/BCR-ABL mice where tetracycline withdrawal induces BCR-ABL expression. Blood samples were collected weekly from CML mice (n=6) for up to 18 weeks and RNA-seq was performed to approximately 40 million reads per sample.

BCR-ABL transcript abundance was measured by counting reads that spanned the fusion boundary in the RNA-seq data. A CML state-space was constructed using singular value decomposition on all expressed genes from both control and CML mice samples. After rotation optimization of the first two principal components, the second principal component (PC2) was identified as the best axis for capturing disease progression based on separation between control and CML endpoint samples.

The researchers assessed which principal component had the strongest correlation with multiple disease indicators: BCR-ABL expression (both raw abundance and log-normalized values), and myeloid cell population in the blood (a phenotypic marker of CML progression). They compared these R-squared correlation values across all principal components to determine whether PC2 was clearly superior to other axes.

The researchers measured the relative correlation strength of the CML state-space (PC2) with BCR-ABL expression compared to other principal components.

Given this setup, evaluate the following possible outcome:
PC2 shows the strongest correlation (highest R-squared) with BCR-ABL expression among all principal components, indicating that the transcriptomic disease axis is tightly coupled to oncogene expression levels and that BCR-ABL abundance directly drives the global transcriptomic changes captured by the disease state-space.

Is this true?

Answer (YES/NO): NO